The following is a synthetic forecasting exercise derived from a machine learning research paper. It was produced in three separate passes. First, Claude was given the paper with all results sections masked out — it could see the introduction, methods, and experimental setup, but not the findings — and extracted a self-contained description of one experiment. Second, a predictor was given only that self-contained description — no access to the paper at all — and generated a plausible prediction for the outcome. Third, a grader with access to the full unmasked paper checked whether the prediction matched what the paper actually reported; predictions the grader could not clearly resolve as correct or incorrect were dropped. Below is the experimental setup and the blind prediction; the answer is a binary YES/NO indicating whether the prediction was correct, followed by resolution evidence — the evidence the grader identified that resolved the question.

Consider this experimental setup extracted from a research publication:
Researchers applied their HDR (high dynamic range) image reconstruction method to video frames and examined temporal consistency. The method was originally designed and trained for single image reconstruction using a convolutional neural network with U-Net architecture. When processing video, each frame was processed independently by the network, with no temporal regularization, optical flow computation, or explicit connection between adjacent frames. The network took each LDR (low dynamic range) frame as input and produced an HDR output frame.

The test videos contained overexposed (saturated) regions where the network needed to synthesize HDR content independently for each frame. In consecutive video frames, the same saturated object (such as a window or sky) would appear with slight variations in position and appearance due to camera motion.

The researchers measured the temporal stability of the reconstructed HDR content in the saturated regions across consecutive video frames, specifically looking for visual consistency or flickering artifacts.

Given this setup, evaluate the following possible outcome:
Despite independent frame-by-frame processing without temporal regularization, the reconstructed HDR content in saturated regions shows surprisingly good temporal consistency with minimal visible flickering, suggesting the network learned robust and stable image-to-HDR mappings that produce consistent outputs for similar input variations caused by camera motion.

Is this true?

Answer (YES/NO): NO